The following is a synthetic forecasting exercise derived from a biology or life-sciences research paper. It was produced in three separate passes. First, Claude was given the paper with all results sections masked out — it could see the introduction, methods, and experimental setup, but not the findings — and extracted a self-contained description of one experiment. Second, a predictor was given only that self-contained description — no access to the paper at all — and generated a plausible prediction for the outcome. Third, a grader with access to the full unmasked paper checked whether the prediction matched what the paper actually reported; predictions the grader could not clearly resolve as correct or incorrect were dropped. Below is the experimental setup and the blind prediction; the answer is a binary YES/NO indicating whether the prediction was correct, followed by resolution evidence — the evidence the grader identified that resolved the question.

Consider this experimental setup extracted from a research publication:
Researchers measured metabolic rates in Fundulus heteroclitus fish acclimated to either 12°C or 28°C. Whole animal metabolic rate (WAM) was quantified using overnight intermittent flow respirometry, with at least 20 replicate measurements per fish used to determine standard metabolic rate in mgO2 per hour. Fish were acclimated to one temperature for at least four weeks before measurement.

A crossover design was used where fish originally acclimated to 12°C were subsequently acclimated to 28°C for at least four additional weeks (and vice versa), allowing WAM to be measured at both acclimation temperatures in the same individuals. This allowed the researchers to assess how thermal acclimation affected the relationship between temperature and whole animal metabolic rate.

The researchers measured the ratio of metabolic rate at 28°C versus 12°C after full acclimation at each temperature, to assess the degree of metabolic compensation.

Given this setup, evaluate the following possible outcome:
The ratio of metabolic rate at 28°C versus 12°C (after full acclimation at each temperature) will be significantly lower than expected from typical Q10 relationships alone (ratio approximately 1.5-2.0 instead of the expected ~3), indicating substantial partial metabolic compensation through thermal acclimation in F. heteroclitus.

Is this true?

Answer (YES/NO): NO